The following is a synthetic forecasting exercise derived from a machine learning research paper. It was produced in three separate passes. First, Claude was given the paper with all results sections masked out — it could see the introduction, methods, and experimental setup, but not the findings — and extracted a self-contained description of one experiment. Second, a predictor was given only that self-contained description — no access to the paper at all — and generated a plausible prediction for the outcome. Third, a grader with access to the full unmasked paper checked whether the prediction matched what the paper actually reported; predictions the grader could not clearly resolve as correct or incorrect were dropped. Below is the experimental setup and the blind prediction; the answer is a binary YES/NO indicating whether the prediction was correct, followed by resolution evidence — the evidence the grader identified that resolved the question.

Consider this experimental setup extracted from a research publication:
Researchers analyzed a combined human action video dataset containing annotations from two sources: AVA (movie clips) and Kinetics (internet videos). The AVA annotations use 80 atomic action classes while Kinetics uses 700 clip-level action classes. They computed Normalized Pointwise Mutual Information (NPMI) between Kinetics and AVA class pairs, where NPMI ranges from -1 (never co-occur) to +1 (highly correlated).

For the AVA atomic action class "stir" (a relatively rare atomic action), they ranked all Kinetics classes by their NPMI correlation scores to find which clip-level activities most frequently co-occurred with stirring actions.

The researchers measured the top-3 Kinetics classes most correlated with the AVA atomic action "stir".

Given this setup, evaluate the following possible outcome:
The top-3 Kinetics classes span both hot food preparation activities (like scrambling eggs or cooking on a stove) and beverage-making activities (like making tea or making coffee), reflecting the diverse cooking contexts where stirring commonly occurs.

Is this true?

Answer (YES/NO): NO